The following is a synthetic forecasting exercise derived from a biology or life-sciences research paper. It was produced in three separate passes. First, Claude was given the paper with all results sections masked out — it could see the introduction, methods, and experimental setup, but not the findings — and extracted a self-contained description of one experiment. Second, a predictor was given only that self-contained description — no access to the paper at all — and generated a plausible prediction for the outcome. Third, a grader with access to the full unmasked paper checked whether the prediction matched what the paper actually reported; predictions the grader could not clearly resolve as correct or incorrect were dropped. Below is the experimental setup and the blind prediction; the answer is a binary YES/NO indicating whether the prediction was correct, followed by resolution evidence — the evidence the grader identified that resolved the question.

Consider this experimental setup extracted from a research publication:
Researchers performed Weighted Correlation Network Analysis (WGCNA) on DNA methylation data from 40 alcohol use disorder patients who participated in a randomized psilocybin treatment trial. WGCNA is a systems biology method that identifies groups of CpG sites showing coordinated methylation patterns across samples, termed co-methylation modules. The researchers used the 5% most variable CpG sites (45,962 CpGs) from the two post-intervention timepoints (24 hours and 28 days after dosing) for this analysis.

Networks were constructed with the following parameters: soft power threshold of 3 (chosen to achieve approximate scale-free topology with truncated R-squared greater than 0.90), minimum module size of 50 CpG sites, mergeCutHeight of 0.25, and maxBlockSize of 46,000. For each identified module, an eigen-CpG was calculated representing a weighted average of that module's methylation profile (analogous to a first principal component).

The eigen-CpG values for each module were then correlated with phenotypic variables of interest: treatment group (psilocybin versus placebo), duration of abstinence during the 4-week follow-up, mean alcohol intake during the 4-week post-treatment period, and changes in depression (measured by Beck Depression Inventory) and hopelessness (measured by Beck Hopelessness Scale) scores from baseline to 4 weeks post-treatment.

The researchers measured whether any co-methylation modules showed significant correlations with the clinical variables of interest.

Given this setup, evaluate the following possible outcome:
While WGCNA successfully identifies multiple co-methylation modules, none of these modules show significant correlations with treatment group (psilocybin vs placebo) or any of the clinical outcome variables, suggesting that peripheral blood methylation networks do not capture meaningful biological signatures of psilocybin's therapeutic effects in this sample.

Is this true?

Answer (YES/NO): NO